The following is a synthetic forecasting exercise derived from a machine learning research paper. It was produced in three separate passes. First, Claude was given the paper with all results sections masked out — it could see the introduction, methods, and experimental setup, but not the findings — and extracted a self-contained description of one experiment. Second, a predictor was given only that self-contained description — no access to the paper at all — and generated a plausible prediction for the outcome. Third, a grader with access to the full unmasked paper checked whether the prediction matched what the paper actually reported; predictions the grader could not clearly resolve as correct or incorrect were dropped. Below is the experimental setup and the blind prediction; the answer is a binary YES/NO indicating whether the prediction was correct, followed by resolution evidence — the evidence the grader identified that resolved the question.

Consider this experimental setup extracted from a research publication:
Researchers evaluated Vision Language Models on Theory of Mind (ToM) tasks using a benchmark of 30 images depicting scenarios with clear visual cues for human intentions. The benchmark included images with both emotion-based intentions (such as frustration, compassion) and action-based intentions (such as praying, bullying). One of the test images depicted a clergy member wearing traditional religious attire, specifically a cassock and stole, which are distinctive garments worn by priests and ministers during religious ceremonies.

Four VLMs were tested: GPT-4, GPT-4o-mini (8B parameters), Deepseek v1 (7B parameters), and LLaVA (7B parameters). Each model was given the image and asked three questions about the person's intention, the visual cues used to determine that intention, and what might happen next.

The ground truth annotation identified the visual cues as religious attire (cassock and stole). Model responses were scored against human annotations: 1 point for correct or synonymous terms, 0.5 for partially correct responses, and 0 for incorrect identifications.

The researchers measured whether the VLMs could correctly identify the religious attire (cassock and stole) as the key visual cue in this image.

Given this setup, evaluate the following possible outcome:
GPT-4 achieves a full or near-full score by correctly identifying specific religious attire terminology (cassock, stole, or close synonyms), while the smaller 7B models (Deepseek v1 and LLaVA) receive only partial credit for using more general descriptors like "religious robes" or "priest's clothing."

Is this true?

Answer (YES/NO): NO